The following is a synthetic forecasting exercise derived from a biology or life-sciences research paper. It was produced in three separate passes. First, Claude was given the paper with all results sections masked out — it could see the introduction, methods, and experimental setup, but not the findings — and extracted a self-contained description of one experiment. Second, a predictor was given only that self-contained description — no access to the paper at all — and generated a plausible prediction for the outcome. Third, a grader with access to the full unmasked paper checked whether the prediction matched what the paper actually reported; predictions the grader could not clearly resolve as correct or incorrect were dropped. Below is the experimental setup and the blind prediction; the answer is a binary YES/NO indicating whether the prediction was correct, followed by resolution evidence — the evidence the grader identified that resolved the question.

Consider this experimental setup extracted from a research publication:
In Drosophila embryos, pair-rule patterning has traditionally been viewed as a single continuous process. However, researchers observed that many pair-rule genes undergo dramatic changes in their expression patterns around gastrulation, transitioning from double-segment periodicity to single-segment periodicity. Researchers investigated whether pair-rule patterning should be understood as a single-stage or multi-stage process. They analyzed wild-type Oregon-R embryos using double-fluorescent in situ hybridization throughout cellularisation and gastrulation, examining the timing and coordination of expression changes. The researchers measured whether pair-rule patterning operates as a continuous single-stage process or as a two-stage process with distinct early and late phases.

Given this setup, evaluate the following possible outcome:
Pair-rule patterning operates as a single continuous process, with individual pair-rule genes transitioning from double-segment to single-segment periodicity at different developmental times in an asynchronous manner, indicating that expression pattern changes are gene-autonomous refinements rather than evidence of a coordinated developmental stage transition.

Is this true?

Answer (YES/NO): NO